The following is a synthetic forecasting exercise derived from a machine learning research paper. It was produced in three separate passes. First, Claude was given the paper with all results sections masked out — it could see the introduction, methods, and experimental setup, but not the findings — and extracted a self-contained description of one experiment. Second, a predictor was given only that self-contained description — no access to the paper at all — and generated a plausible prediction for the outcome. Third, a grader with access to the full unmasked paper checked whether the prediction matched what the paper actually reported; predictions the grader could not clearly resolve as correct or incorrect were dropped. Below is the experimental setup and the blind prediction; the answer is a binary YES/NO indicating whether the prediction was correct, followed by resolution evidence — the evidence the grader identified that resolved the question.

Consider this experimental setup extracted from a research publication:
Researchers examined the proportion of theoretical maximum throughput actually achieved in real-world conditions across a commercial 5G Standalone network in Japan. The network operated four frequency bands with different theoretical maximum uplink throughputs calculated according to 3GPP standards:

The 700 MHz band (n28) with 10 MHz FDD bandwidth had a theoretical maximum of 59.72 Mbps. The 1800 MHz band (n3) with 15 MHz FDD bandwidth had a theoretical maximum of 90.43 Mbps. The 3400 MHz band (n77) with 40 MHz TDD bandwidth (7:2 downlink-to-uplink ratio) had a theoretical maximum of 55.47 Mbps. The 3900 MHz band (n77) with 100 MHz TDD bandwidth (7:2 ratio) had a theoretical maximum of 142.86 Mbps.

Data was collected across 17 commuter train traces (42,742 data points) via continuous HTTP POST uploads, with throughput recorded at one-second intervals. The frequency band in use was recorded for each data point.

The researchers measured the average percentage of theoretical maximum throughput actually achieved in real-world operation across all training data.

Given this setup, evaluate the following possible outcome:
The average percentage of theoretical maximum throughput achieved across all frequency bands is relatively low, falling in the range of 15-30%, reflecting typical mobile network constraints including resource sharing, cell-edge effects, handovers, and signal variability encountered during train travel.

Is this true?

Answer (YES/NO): YES